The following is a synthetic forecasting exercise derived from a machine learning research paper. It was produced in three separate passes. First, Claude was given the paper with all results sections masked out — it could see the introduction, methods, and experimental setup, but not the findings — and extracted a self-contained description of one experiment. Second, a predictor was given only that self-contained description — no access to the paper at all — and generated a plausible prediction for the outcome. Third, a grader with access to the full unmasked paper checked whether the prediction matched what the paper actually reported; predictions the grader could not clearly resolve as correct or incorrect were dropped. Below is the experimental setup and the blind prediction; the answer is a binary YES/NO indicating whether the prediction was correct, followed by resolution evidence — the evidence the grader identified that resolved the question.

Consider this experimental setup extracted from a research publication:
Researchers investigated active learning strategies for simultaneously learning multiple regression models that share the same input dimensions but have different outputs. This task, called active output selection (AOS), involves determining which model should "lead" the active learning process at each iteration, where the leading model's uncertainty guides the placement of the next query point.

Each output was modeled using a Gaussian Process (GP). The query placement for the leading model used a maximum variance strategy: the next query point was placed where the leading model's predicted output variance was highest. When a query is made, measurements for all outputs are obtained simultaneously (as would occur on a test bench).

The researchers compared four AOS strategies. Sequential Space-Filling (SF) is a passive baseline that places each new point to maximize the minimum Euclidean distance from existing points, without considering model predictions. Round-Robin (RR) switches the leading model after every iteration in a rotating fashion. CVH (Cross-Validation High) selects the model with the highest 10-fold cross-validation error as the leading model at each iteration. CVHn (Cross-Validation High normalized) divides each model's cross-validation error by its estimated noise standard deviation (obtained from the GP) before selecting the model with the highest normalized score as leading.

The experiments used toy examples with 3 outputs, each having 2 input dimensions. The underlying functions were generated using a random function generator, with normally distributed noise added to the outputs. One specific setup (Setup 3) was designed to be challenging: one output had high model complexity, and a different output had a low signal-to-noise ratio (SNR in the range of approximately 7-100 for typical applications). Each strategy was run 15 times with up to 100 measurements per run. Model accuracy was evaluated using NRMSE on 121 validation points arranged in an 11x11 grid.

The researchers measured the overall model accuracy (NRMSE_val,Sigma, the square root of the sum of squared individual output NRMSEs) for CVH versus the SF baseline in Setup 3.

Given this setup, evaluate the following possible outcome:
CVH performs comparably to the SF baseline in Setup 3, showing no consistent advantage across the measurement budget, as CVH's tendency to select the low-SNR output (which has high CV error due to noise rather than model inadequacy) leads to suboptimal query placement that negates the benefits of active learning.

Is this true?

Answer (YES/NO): NO